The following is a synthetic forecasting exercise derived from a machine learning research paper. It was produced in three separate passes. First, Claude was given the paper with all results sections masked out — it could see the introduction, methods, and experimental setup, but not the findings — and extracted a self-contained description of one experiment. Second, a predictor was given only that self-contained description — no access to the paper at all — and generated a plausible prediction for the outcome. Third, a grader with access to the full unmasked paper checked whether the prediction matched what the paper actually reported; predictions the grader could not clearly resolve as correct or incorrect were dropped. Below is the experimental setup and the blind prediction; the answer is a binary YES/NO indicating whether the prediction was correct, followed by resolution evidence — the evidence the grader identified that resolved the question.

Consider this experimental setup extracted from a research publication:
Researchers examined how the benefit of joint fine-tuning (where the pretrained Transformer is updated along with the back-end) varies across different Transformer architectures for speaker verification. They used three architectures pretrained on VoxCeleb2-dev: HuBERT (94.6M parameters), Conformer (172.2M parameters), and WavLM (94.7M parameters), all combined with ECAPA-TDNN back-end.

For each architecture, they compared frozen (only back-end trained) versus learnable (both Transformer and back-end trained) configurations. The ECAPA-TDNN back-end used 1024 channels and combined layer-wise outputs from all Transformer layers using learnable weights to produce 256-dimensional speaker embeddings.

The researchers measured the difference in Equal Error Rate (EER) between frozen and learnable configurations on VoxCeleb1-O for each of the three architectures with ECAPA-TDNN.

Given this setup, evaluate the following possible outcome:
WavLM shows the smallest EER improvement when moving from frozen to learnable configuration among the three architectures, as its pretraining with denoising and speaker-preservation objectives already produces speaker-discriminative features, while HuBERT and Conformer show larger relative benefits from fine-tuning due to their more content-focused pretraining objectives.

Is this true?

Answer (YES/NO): NO